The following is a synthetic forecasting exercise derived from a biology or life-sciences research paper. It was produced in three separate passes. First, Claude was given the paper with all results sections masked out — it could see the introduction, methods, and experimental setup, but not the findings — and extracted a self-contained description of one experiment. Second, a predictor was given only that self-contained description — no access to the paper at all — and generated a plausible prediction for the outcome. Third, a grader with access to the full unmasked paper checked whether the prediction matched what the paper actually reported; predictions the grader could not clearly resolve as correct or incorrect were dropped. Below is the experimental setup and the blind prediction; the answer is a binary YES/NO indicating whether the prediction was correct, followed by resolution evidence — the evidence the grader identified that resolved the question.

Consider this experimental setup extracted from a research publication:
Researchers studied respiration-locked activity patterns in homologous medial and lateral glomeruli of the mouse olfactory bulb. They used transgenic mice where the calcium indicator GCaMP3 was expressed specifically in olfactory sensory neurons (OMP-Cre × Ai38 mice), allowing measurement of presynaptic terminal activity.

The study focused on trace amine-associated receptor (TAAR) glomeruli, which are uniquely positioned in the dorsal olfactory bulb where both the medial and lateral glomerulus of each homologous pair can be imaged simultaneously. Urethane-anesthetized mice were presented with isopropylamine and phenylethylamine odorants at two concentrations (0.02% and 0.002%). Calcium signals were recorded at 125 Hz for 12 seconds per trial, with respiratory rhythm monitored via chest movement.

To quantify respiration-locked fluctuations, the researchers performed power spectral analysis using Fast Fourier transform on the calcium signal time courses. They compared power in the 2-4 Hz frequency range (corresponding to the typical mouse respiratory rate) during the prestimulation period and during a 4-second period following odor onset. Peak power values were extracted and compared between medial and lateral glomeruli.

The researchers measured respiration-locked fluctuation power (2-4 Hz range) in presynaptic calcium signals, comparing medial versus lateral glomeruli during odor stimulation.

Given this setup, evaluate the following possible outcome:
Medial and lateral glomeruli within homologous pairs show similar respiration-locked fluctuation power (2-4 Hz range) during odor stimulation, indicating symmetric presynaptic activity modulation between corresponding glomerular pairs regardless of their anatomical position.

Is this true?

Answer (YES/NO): YES